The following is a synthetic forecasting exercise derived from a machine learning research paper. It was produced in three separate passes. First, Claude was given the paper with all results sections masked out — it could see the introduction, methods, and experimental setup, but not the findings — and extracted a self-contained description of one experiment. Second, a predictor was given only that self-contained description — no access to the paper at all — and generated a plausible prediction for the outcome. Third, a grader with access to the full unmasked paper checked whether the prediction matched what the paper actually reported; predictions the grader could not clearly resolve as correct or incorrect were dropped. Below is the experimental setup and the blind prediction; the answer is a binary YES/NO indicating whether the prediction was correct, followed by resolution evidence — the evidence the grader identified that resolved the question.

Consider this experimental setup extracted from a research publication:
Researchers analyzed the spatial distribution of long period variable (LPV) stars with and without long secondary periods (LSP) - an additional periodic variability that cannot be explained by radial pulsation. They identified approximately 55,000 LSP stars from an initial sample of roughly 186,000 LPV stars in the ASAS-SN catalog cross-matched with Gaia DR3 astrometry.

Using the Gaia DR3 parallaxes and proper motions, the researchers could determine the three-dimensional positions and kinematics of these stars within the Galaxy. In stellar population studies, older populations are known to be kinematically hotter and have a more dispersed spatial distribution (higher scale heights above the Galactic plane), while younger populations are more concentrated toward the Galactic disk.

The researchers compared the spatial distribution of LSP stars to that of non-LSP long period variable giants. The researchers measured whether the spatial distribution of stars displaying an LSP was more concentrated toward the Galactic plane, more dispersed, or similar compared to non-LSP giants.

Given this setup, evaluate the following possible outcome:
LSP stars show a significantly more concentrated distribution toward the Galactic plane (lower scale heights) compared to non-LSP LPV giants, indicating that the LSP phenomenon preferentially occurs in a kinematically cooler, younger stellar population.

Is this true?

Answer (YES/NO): NO